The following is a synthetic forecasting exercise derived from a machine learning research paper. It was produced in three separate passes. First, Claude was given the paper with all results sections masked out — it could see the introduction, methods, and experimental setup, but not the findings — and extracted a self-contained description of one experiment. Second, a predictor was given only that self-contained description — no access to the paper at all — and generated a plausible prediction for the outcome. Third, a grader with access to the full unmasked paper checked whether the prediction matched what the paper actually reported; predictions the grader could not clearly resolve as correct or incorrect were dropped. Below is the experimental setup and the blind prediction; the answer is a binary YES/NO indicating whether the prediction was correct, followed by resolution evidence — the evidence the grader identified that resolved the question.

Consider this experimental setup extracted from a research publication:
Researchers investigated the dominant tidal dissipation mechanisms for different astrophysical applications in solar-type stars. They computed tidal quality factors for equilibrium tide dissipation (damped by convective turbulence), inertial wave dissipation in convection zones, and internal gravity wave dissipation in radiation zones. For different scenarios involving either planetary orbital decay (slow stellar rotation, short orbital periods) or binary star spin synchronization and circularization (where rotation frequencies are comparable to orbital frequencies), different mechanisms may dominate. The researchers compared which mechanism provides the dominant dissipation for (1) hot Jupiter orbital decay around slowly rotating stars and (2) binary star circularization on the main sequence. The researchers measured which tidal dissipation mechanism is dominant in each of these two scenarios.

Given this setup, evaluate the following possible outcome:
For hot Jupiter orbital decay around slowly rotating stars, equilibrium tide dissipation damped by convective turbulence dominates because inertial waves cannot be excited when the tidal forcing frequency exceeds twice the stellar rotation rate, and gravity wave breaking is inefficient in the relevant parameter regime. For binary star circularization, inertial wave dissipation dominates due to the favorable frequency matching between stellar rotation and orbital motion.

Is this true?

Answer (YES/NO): NO